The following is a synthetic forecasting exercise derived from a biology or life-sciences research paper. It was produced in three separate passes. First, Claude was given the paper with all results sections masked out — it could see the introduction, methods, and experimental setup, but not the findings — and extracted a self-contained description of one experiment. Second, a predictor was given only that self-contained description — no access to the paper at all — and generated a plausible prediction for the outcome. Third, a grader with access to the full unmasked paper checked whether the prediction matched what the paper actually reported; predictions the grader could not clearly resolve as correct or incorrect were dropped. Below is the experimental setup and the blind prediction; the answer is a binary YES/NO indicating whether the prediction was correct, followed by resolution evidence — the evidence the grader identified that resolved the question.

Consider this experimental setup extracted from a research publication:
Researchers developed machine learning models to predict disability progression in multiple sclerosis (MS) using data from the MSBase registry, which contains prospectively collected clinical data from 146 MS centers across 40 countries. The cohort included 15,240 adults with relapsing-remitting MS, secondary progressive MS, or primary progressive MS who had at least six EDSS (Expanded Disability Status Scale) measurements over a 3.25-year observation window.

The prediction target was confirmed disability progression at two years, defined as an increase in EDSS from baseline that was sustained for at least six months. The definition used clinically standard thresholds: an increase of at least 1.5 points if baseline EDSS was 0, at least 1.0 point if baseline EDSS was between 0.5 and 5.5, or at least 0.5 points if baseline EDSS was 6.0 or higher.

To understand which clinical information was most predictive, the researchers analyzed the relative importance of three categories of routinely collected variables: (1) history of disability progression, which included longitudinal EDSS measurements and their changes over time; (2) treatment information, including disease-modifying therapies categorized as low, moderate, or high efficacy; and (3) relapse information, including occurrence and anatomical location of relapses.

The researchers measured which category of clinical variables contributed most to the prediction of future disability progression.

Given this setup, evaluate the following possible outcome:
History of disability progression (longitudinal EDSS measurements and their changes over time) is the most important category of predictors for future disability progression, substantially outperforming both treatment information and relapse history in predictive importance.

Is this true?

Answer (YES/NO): YES